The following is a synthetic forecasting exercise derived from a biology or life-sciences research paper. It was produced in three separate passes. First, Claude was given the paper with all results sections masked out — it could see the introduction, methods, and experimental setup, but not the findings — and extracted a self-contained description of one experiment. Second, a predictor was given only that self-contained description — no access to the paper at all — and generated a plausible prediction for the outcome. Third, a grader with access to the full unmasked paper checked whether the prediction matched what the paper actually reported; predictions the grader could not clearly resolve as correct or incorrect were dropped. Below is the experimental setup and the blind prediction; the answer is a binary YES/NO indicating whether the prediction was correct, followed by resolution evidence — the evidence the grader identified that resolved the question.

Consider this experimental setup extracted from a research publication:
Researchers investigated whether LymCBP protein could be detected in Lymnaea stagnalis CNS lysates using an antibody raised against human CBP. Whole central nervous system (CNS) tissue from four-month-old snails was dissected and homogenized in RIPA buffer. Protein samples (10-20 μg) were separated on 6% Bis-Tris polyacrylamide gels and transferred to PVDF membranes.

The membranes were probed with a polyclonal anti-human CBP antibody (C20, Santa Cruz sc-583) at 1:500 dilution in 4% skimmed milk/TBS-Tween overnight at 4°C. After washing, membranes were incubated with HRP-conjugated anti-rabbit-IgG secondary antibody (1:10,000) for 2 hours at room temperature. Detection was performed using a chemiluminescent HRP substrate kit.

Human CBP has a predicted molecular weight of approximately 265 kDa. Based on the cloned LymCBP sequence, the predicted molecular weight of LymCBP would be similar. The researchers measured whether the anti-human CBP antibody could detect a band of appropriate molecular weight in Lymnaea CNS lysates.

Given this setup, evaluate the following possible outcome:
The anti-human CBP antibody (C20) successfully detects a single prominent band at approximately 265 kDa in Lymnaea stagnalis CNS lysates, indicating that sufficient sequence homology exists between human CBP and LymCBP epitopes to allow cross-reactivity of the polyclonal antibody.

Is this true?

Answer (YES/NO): NO